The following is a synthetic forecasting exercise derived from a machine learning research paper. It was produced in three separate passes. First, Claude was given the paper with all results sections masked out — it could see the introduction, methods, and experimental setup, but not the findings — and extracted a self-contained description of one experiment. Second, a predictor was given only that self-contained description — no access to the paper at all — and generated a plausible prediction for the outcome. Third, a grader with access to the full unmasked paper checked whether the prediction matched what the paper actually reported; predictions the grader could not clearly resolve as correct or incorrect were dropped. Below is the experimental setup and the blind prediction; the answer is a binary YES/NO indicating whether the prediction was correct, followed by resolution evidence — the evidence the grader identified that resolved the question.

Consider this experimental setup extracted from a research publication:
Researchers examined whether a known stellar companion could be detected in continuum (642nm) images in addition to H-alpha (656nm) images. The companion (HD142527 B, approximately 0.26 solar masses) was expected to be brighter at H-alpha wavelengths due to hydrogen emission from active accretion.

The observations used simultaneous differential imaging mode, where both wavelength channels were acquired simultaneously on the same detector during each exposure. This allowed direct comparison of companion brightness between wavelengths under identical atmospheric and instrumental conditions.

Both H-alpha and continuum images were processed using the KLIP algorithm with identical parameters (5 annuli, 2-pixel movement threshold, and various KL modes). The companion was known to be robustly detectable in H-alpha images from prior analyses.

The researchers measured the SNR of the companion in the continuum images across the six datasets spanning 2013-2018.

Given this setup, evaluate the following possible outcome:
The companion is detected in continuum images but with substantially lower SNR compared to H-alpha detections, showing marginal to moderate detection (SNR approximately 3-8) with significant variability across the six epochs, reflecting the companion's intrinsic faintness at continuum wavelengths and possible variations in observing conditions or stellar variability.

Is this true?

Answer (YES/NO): NO